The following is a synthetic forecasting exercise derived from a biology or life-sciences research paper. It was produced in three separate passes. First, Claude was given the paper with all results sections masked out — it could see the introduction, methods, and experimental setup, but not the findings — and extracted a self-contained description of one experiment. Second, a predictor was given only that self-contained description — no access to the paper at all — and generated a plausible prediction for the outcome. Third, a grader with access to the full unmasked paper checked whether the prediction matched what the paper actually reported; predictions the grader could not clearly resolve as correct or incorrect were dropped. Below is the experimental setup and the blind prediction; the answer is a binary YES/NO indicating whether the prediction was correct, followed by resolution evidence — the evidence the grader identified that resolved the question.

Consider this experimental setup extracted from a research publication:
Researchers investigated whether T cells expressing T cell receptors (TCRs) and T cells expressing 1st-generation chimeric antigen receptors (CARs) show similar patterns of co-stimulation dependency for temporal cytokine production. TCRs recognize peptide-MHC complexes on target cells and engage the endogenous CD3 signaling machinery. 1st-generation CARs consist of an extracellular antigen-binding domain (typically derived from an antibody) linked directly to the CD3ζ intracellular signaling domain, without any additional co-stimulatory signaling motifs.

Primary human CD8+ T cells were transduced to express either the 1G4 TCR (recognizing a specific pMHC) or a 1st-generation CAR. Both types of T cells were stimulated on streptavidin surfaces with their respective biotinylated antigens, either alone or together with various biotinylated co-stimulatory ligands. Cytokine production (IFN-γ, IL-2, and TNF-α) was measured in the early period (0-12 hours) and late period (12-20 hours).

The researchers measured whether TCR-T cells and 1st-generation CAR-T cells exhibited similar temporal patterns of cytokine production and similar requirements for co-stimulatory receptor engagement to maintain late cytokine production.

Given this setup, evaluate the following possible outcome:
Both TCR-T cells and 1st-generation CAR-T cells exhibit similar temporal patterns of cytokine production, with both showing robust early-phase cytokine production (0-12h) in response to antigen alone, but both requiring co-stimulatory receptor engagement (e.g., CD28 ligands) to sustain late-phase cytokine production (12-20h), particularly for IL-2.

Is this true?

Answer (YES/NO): NO